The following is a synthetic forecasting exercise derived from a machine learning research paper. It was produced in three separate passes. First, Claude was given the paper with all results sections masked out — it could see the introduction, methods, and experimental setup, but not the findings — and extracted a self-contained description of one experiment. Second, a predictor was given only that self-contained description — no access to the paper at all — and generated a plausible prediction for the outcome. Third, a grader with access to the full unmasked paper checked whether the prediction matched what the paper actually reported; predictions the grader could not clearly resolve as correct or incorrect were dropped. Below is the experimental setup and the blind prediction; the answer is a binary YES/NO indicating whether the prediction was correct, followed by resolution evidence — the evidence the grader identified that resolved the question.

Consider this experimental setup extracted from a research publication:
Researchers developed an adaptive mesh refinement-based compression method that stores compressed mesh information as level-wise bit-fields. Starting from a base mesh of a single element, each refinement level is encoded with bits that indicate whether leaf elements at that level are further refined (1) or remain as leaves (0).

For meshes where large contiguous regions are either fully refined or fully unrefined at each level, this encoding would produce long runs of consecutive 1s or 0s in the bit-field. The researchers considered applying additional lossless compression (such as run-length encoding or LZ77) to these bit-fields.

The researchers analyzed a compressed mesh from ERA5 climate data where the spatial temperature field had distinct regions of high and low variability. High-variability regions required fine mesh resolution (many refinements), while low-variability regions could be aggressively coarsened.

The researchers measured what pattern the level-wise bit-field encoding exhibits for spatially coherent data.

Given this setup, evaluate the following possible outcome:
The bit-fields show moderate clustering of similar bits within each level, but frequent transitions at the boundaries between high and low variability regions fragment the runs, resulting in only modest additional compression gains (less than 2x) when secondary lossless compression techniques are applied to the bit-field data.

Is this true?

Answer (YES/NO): NO